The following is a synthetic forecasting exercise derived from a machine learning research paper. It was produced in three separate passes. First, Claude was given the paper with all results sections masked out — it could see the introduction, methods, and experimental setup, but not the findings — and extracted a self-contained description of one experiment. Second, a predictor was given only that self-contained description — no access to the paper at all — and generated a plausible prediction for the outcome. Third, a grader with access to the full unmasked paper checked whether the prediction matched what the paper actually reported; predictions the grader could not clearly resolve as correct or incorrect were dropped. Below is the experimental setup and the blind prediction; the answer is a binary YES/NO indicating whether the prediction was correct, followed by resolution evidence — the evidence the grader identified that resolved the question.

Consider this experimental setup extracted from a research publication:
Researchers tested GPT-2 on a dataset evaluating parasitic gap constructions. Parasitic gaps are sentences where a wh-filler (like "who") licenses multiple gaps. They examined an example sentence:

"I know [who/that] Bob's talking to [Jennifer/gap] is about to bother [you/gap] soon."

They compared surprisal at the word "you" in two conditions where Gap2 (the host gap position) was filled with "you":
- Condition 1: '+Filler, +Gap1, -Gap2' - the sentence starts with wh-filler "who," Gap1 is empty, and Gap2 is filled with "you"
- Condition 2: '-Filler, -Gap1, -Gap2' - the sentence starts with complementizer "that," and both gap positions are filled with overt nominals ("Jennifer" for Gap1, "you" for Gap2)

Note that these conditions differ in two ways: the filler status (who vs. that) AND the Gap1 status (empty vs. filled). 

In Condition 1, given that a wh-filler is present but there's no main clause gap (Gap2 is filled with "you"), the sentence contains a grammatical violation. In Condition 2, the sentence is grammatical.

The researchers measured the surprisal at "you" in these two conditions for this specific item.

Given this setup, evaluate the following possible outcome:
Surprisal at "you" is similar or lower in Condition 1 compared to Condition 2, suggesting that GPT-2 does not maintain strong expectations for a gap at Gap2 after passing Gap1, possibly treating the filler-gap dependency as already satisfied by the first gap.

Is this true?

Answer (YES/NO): YES